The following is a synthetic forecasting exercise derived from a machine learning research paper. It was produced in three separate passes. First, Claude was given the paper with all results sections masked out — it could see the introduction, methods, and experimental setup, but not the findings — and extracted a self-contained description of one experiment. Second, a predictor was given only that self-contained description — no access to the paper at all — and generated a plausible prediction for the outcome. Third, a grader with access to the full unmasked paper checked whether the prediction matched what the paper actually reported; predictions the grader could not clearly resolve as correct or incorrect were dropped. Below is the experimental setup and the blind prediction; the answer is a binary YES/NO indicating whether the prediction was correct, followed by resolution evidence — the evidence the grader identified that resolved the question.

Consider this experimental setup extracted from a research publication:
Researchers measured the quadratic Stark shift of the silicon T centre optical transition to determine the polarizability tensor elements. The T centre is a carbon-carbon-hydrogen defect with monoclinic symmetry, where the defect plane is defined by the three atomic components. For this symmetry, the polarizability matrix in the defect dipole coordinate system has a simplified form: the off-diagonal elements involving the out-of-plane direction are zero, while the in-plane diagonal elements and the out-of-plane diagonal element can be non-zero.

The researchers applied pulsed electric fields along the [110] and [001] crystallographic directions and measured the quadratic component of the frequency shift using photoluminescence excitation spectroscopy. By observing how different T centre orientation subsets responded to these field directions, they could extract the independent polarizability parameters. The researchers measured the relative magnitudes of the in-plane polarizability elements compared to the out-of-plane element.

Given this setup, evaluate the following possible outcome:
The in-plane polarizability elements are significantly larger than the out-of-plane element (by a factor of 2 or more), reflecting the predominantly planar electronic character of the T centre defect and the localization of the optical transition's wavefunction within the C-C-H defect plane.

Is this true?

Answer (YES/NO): YES